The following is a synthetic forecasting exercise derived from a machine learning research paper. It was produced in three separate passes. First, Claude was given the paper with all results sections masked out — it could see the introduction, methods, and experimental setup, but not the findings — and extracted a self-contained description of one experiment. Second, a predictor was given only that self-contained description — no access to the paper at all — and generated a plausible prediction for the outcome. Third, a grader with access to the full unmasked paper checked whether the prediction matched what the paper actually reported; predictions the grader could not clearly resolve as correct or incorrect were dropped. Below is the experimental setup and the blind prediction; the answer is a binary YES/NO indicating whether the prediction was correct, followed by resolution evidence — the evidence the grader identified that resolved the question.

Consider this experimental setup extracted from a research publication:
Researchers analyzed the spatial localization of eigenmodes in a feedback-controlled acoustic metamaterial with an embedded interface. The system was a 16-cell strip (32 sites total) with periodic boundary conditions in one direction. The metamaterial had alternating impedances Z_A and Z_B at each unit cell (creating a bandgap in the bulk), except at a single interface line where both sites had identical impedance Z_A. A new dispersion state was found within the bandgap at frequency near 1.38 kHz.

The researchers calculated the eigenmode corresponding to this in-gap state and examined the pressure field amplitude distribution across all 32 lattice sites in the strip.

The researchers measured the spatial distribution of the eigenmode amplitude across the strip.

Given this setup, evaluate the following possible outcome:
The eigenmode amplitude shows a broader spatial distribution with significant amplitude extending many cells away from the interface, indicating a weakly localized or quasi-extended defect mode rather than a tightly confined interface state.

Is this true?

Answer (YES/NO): NO